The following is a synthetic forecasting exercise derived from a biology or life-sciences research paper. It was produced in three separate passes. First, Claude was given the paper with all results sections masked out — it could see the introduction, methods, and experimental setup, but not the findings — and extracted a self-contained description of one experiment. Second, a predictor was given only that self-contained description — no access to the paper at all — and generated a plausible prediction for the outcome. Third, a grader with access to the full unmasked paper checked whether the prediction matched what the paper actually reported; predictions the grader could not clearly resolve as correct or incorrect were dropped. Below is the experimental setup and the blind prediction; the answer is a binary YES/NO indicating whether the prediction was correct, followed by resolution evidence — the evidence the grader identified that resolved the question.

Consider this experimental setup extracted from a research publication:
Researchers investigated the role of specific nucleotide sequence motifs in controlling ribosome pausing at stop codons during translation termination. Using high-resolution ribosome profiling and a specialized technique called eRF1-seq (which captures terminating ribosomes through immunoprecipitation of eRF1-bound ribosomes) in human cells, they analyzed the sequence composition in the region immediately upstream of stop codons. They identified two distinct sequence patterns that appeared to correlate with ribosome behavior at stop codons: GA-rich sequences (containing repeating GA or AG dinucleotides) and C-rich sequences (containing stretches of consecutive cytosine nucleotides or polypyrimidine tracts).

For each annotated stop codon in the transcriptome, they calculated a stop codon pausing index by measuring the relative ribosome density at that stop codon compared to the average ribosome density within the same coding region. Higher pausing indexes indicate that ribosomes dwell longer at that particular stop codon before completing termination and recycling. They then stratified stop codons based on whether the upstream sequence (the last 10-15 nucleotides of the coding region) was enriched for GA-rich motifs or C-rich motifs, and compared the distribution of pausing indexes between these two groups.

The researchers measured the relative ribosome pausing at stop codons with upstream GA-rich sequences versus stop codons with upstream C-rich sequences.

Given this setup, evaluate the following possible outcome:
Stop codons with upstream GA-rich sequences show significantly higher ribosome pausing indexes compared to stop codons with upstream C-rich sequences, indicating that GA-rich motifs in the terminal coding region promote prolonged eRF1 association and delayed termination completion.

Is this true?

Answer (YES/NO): YES